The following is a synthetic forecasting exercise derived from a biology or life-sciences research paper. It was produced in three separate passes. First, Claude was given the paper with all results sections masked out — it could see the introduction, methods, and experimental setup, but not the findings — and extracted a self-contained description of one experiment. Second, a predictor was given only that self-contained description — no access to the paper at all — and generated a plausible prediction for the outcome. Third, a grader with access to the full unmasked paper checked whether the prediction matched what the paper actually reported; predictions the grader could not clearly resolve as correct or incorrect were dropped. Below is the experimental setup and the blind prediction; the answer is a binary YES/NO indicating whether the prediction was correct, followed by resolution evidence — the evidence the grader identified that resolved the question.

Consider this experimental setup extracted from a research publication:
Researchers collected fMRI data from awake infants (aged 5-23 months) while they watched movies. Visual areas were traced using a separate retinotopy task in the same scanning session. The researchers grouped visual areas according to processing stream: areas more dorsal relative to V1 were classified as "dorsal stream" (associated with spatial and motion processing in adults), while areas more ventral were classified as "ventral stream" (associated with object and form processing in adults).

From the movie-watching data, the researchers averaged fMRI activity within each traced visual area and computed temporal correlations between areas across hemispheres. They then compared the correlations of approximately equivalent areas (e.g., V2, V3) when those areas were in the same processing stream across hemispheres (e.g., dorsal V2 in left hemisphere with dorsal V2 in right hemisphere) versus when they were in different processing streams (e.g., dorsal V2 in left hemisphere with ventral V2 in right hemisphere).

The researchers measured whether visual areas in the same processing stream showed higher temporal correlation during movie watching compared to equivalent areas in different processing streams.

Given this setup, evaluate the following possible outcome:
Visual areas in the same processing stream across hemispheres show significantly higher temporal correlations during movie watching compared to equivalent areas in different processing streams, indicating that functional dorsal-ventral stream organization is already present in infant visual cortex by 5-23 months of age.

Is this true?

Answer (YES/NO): YES